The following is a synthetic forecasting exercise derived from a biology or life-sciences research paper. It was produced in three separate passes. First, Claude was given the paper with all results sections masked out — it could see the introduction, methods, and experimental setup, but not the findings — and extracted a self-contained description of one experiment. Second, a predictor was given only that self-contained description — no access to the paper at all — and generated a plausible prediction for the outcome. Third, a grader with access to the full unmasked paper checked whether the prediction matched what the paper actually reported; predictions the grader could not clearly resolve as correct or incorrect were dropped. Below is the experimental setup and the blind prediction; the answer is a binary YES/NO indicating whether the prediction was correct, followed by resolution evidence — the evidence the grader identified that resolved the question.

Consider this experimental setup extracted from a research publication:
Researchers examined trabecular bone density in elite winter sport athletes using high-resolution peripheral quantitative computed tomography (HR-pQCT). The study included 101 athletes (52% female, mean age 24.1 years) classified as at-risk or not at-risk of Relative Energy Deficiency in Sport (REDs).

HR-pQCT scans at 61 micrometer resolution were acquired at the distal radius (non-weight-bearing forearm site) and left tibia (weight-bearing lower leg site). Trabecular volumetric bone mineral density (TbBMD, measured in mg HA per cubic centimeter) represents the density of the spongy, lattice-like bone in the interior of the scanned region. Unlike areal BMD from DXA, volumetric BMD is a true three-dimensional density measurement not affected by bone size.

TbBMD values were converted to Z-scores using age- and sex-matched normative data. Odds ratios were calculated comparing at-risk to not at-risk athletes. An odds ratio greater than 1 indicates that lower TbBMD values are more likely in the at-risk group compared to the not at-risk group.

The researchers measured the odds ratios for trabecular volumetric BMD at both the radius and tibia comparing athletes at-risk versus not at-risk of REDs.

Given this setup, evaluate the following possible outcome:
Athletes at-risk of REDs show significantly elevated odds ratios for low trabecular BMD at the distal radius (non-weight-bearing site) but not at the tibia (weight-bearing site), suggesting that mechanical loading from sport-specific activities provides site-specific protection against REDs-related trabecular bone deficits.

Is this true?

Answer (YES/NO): NO